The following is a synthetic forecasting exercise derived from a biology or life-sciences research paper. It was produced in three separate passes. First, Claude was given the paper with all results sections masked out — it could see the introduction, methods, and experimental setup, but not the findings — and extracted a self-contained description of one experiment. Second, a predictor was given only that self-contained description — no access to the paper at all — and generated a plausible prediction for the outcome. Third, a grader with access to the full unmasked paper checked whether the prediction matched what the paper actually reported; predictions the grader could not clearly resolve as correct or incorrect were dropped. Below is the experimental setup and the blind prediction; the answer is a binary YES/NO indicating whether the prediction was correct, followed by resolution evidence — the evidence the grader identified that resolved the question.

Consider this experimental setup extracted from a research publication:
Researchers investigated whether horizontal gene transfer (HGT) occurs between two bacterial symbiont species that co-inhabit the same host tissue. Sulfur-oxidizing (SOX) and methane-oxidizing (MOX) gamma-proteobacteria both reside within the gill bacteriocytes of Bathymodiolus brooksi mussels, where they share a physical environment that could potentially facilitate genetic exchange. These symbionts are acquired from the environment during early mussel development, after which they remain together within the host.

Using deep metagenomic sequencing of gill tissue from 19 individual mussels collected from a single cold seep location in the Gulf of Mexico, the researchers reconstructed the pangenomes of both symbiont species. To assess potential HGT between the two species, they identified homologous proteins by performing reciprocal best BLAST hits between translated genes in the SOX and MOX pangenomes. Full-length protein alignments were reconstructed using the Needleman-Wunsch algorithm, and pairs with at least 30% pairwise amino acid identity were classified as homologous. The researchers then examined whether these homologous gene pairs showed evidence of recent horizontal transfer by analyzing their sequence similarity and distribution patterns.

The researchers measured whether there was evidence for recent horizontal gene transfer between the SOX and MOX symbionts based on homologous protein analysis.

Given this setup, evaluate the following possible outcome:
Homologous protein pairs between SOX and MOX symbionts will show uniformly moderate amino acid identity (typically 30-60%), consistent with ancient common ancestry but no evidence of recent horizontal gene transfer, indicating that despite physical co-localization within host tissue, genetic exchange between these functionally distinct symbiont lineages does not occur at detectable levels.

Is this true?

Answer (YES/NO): YES